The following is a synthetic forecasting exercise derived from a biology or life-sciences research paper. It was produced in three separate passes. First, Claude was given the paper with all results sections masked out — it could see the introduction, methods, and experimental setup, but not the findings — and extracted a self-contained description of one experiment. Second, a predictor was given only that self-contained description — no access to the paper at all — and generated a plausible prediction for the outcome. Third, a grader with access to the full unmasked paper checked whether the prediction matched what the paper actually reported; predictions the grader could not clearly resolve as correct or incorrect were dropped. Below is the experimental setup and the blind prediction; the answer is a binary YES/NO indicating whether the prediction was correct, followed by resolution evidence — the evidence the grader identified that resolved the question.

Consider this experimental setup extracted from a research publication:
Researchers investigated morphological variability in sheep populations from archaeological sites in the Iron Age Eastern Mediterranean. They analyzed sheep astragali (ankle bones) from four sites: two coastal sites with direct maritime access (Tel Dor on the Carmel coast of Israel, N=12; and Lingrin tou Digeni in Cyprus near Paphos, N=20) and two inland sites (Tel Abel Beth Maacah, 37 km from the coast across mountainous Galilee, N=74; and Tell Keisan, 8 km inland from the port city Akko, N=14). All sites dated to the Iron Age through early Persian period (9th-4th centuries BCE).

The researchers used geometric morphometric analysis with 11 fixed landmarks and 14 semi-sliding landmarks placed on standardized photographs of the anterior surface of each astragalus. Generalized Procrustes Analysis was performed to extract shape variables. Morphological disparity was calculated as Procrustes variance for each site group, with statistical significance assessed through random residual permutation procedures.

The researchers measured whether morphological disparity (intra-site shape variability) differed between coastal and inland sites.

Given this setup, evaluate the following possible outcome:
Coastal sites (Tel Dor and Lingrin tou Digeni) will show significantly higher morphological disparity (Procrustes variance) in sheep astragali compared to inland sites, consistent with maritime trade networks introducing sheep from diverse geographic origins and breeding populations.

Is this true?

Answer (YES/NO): YES